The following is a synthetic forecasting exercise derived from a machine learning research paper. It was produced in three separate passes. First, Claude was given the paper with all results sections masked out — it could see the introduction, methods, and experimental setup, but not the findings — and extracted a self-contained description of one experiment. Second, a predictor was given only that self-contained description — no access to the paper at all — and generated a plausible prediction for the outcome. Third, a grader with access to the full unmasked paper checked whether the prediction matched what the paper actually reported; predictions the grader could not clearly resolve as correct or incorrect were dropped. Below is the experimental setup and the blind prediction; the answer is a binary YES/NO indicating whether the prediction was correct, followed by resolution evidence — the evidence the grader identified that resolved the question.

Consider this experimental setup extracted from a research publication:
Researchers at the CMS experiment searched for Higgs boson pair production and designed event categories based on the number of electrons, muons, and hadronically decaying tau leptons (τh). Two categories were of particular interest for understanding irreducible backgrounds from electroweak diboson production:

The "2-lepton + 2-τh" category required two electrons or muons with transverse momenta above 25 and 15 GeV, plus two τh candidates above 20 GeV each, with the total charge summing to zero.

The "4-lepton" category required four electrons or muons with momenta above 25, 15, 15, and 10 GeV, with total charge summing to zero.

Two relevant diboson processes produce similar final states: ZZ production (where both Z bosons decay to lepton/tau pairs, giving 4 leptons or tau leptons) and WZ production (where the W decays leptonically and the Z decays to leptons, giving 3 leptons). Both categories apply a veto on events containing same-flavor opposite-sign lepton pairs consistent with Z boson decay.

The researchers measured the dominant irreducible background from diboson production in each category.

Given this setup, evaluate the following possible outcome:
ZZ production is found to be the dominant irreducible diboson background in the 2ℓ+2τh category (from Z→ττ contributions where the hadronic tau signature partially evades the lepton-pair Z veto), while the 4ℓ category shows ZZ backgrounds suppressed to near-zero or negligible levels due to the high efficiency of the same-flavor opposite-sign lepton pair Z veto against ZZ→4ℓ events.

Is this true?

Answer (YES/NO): NO